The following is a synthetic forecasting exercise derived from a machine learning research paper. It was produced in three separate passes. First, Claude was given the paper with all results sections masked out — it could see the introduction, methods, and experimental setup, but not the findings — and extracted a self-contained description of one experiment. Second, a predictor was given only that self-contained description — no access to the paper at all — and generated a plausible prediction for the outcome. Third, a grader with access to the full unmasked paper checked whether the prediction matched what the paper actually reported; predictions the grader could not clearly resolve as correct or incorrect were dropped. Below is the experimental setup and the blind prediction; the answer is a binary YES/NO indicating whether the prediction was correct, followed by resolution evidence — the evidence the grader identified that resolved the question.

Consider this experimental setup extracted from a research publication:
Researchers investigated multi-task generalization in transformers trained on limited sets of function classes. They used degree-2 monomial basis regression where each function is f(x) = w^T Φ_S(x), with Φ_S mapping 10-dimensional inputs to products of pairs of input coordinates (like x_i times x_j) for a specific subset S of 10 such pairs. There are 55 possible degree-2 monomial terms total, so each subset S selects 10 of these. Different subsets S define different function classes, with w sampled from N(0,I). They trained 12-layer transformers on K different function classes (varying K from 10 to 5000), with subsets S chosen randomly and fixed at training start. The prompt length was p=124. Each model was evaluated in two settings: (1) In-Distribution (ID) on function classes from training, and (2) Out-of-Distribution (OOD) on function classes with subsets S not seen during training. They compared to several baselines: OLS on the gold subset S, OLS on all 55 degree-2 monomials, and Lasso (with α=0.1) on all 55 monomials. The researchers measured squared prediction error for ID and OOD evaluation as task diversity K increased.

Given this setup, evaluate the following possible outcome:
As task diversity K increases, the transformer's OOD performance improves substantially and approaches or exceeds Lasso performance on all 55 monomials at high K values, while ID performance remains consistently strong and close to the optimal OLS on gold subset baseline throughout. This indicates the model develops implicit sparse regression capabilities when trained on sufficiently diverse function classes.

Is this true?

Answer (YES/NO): NO